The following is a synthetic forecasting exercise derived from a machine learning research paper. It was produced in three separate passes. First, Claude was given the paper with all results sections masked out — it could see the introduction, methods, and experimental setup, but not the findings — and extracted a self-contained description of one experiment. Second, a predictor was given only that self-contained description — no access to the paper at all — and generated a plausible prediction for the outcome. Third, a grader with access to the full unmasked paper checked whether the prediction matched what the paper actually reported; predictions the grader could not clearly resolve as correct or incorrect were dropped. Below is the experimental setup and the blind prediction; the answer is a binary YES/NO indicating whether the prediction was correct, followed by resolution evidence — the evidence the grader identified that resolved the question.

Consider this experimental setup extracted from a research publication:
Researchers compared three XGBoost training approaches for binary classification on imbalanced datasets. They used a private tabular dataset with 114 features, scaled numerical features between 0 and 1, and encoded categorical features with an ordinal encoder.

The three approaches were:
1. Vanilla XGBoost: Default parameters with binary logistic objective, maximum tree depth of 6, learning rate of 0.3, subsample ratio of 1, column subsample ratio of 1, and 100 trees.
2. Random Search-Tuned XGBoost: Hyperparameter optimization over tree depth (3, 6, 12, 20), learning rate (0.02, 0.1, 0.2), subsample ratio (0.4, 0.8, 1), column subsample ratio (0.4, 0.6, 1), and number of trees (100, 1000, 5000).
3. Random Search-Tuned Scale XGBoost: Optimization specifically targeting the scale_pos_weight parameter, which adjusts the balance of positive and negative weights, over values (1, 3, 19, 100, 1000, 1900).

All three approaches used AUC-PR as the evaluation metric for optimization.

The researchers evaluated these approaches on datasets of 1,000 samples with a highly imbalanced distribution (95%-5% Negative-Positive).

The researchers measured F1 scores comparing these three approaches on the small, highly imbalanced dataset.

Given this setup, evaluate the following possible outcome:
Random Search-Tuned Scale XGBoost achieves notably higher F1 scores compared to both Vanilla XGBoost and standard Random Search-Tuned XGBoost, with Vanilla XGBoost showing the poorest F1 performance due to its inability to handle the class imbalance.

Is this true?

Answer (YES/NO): NO